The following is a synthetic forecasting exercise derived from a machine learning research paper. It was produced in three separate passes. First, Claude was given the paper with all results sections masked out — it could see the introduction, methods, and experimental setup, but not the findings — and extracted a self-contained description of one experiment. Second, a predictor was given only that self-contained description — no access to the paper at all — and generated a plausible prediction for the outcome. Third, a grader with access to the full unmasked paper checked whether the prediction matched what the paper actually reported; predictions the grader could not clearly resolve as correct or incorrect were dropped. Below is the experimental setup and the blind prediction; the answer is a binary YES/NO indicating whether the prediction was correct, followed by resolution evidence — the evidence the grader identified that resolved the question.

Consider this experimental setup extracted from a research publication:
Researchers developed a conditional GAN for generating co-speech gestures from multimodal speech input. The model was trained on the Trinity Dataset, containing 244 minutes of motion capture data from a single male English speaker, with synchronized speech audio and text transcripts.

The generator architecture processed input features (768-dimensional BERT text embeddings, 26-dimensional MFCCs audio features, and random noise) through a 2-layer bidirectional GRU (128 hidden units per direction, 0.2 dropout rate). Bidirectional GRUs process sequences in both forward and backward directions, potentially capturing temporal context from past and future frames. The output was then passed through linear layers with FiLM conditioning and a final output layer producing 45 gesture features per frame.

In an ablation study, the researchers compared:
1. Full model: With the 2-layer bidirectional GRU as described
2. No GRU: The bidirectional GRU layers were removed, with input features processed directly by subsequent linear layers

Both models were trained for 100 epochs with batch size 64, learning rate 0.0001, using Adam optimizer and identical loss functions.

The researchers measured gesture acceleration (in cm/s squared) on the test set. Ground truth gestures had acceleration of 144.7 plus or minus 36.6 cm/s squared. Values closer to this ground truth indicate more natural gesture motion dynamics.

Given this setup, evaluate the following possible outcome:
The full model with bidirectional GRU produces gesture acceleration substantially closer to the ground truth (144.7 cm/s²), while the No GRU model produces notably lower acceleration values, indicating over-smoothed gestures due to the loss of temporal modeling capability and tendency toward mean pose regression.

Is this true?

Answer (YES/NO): NO